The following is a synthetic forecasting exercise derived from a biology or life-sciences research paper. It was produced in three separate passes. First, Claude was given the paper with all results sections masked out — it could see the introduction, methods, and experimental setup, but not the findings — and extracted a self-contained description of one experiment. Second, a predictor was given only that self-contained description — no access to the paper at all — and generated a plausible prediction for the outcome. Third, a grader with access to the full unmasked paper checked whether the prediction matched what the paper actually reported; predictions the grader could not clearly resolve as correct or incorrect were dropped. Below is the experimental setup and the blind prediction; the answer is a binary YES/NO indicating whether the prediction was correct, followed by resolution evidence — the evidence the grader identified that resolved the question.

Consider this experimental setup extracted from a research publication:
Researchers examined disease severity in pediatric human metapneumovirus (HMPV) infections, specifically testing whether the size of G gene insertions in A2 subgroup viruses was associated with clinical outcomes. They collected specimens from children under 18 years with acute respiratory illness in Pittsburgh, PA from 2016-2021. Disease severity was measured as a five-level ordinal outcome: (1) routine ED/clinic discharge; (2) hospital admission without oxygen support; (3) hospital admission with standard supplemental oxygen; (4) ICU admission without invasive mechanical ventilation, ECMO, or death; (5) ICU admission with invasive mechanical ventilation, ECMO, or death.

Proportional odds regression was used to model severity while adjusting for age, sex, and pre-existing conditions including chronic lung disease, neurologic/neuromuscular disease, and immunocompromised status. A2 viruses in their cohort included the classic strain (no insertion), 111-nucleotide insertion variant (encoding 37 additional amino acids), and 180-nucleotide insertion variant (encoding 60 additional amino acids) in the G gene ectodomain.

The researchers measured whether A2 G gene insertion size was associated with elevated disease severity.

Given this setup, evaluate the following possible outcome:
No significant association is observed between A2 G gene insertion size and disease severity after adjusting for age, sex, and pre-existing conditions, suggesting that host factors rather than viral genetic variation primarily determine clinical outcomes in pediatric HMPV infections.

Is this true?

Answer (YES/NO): YES